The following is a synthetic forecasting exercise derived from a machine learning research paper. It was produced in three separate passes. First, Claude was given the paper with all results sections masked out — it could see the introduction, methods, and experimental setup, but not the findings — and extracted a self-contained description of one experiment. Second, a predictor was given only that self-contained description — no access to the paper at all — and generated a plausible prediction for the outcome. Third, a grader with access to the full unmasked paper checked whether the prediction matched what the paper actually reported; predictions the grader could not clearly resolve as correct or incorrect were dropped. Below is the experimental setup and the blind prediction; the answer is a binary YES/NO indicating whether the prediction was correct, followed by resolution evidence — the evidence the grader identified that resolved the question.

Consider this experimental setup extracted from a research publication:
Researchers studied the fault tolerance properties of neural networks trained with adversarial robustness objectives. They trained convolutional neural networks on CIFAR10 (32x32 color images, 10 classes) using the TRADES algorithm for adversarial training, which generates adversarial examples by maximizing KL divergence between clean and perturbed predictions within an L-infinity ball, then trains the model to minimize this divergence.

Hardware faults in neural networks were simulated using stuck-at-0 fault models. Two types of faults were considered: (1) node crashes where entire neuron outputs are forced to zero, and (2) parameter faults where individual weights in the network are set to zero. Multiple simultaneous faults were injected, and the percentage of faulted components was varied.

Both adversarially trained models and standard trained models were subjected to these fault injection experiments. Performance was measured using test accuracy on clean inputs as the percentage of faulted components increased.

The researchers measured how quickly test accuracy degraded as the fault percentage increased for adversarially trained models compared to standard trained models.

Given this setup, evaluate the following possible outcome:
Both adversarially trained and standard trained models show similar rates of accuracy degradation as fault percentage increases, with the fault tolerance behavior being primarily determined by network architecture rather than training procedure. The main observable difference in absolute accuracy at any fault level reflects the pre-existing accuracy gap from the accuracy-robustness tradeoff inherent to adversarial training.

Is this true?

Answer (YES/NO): NO